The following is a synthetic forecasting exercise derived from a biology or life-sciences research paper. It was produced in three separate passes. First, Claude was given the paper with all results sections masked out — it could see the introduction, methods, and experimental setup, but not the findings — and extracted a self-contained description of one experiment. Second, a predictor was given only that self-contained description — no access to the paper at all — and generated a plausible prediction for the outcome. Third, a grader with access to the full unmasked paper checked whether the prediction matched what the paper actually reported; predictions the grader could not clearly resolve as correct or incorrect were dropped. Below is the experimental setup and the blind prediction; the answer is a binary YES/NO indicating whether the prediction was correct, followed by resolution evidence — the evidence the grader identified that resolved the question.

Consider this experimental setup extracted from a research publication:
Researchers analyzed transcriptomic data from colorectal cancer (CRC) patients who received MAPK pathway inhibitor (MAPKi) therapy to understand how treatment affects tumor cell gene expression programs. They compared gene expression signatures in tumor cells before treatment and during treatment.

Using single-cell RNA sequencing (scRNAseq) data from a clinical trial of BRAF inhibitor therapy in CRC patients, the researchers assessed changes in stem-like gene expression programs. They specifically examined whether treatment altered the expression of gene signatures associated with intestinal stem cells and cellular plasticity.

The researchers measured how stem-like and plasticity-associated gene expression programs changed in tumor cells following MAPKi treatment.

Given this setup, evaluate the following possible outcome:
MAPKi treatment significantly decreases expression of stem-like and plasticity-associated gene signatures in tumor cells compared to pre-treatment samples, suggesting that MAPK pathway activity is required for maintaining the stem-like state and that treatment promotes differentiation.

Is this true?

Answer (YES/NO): NO